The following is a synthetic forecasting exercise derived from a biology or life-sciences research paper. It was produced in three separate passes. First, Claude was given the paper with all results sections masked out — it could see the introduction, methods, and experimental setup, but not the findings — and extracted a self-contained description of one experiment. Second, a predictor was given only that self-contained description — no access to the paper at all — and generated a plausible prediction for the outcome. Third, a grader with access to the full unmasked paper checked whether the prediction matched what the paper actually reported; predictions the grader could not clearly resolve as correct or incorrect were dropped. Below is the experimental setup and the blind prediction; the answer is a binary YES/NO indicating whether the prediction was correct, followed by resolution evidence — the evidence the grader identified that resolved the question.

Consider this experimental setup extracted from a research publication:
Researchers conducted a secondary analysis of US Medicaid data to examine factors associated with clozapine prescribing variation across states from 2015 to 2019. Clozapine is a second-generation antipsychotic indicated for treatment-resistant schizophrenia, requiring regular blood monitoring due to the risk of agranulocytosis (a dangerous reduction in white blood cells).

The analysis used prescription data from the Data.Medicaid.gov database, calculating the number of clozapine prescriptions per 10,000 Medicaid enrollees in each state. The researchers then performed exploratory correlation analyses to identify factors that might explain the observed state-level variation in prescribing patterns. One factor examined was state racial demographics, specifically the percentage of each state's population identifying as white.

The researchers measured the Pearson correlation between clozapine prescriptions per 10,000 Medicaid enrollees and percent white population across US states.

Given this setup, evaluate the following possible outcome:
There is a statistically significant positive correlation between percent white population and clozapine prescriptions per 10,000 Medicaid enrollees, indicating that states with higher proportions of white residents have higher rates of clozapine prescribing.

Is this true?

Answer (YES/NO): YES